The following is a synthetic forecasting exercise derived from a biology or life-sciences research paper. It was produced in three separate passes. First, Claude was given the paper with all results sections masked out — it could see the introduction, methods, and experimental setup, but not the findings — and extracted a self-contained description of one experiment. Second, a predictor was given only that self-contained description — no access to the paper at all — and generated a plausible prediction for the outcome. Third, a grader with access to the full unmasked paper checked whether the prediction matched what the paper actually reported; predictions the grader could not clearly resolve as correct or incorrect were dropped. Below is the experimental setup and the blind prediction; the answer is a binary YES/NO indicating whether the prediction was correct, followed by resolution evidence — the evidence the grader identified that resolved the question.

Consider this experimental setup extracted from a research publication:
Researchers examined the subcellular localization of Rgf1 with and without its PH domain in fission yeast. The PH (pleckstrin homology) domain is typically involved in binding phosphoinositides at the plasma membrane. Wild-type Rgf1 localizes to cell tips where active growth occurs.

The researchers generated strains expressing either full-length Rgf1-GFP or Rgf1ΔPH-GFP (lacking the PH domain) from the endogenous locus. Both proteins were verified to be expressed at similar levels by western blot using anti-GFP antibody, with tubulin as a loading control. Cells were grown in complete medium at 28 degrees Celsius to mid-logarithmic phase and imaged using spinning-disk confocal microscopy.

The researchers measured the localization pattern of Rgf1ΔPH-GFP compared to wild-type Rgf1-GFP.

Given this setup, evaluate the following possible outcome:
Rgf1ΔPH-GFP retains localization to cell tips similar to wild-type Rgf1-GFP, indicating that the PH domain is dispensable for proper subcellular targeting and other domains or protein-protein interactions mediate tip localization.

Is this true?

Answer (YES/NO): NO